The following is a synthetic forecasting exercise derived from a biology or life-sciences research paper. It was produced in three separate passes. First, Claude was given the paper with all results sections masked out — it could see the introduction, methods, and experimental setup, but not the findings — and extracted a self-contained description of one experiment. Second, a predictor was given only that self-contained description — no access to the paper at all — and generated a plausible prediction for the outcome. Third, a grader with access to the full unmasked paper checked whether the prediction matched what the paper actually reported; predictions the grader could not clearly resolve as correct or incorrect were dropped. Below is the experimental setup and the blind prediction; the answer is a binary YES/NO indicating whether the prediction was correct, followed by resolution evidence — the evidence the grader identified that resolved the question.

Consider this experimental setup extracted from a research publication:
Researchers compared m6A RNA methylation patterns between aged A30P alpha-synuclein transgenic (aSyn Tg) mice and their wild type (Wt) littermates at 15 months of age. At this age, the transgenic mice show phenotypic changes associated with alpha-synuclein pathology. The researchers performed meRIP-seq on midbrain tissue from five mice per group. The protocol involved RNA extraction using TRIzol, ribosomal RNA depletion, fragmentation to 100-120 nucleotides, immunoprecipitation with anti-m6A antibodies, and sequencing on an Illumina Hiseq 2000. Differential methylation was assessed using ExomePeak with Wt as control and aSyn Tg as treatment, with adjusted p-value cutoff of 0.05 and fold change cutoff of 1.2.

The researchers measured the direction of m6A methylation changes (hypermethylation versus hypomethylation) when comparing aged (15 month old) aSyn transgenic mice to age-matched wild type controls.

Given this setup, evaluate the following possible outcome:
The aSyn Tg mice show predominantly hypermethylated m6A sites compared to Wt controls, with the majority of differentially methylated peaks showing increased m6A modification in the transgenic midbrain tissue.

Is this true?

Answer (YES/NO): NO